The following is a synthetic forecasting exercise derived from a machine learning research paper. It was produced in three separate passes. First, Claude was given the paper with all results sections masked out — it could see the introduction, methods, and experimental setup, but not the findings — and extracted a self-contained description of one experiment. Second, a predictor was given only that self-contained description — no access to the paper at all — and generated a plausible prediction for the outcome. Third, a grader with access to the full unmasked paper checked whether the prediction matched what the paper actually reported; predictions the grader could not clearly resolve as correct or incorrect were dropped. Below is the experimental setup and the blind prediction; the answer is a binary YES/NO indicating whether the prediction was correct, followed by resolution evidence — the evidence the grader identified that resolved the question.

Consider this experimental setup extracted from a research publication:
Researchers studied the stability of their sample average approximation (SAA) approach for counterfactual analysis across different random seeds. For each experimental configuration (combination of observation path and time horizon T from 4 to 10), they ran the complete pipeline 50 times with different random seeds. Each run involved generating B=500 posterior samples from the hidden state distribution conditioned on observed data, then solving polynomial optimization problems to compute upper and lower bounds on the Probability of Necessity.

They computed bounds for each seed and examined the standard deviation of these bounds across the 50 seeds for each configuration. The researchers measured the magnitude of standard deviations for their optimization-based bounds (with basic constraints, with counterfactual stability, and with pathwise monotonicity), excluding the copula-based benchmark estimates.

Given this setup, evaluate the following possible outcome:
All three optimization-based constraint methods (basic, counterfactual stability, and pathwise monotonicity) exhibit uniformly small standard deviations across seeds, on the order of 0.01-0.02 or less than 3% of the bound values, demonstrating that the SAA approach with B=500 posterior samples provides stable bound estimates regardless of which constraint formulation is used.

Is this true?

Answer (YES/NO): YES